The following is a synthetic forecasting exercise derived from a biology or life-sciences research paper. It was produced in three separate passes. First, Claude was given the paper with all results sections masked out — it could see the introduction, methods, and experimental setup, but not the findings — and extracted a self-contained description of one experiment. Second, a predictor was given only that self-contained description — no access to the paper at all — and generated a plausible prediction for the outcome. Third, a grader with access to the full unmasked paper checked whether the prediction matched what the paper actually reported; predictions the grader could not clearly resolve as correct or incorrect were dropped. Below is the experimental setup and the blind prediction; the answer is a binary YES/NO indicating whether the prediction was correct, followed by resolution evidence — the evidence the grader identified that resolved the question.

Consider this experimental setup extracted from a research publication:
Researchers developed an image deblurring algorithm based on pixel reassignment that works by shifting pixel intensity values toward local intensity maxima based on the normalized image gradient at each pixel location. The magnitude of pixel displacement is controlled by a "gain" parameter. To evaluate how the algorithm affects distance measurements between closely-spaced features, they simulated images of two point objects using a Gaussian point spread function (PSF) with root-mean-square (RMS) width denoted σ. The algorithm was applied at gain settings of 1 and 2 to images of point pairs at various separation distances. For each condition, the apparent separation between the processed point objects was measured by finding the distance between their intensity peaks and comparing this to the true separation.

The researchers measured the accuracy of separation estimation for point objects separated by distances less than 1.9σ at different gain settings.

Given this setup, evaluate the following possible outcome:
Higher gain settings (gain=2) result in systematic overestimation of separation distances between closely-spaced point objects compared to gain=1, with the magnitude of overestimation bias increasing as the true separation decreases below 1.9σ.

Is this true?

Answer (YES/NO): NO